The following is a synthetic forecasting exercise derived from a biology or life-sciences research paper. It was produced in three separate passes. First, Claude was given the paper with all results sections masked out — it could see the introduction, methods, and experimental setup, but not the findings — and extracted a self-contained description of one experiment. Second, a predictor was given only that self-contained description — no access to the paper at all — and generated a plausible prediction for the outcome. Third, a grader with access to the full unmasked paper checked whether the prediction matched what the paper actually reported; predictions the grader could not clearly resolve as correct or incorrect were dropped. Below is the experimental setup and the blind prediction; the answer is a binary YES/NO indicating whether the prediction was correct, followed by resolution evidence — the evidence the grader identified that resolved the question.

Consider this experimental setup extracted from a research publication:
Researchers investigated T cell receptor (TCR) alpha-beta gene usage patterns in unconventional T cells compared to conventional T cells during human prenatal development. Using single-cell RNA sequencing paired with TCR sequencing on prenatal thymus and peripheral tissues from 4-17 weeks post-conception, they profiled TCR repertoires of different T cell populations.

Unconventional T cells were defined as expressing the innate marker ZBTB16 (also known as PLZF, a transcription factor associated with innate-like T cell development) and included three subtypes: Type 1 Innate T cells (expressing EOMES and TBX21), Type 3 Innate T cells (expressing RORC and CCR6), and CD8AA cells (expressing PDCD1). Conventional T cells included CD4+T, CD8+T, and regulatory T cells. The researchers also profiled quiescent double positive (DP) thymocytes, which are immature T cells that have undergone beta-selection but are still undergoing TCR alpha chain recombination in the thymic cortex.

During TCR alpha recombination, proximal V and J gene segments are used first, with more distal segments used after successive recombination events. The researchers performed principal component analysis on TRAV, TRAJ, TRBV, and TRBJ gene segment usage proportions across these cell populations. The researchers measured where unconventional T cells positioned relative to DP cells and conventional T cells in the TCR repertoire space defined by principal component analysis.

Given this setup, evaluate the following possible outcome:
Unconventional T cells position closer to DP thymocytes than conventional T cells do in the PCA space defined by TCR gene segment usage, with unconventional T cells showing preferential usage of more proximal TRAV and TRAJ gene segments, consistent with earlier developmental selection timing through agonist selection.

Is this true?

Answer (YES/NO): YES